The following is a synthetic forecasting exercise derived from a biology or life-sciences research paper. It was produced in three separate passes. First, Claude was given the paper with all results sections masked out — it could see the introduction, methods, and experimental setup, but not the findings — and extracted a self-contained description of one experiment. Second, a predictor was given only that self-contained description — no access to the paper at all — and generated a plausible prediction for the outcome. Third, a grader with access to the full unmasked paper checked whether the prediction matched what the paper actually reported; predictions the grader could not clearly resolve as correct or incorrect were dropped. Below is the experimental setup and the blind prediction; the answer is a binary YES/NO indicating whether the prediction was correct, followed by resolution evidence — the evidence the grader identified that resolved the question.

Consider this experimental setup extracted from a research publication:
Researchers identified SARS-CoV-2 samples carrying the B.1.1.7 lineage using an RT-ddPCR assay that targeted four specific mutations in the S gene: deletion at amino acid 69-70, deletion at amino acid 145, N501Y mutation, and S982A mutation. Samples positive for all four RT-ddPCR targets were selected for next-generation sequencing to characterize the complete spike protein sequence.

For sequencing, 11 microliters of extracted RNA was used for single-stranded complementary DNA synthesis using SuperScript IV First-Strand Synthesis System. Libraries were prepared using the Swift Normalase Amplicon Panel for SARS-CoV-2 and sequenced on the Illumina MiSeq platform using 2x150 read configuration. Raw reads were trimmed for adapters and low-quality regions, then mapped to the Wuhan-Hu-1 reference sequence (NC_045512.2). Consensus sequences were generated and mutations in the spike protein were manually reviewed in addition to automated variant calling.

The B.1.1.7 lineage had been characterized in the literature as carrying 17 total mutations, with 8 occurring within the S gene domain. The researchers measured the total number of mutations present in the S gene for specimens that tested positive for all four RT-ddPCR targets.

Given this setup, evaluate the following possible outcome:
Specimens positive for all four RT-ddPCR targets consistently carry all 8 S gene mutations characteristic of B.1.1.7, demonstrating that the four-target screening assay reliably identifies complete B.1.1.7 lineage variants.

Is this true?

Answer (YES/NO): NO